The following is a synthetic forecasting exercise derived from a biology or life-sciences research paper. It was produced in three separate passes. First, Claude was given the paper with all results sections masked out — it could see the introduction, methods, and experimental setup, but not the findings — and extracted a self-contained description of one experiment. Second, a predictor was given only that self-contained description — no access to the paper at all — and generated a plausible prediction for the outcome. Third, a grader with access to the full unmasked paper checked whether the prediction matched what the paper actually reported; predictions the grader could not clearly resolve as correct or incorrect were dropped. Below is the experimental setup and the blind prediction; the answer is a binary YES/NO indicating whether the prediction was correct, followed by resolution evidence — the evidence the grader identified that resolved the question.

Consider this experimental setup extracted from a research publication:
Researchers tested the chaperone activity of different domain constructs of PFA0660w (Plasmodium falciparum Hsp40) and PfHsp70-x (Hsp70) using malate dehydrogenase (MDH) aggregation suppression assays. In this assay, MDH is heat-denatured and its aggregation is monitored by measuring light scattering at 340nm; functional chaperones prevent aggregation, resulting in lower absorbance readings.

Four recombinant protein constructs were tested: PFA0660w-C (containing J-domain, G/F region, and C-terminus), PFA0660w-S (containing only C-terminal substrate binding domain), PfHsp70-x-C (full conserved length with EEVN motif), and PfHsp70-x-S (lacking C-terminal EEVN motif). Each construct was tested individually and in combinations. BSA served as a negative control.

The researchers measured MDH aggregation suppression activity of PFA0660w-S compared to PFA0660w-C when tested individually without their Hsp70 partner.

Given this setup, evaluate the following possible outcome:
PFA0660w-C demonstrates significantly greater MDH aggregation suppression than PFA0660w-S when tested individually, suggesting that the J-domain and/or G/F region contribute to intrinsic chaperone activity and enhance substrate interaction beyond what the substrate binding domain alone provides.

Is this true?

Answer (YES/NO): YES